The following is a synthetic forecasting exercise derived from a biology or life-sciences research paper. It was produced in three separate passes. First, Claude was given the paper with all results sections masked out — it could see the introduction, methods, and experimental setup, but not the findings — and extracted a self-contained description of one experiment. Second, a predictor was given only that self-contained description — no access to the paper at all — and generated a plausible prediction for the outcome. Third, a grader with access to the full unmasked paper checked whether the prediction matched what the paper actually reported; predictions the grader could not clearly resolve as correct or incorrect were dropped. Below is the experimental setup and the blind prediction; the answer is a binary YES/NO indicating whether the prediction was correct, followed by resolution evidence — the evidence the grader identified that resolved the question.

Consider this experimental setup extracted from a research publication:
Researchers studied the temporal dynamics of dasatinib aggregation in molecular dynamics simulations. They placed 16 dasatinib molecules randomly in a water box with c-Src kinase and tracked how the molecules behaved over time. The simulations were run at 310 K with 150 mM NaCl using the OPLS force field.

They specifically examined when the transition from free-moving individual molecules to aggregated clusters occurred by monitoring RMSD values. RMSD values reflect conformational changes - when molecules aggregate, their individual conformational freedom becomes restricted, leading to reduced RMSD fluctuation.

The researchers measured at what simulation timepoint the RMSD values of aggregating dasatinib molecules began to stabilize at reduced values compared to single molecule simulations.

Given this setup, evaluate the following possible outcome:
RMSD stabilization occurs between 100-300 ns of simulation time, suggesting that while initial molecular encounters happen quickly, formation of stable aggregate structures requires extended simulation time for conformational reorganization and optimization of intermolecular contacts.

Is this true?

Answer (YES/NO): NO